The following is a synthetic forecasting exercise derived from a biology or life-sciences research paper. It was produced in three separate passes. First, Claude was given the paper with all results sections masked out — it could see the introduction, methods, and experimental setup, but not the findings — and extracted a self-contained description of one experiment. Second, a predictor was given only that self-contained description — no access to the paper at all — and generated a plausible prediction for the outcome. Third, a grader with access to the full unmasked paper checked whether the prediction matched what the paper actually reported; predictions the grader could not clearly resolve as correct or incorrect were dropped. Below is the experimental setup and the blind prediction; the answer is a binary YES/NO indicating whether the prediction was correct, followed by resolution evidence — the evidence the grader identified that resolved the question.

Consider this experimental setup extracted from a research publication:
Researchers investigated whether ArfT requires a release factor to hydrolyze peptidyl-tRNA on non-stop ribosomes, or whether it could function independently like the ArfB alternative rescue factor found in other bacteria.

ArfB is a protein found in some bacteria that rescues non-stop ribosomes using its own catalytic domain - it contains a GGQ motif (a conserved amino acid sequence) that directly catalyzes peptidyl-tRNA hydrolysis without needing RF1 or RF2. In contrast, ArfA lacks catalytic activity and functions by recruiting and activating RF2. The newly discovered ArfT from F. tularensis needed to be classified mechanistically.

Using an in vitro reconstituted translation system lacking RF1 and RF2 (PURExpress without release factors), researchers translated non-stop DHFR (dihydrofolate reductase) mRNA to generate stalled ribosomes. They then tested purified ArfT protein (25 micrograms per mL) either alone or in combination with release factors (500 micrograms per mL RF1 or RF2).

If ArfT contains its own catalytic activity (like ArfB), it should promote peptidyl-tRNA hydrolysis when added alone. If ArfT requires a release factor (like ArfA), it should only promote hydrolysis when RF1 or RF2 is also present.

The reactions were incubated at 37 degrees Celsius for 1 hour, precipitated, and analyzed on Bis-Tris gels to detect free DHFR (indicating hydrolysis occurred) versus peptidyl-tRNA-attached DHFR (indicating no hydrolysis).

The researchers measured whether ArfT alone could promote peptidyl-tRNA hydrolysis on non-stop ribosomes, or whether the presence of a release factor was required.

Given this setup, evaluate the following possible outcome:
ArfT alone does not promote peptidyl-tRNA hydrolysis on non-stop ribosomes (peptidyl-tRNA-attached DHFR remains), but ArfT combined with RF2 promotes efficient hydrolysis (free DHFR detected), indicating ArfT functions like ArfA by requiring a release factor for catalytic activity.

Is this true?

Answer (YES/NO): NO